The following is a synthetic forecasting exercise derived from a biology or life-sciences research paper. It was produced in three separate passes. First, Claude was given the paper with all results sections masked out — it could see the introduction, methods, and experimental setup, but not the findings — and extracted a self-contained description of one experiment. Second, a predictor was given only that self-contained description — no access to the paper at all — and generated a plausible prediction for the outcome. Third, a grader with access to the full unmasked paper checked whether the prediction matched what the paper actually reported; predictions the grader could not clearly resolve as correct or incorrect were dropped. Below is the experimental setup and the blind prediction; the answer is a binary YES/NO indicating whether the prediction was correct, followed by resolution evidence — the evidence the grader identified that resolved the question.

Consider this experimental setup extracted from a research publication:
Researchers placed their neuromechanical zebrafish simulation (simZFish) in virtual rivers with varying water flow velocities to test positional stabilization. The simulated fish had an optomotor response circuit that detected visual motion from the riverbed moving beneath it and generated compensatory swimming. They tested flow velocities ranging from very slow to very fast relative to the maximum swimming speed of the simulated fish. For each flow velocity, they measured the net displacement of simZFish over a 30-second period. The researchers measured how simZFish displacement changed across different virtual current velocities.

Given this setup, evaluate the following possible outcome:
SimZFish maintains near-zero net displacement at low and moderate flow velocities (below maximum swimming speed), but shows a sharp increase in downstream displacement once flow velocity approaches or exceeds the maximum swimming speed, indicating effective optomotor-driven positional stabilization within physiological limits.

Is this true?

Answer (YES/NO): NO